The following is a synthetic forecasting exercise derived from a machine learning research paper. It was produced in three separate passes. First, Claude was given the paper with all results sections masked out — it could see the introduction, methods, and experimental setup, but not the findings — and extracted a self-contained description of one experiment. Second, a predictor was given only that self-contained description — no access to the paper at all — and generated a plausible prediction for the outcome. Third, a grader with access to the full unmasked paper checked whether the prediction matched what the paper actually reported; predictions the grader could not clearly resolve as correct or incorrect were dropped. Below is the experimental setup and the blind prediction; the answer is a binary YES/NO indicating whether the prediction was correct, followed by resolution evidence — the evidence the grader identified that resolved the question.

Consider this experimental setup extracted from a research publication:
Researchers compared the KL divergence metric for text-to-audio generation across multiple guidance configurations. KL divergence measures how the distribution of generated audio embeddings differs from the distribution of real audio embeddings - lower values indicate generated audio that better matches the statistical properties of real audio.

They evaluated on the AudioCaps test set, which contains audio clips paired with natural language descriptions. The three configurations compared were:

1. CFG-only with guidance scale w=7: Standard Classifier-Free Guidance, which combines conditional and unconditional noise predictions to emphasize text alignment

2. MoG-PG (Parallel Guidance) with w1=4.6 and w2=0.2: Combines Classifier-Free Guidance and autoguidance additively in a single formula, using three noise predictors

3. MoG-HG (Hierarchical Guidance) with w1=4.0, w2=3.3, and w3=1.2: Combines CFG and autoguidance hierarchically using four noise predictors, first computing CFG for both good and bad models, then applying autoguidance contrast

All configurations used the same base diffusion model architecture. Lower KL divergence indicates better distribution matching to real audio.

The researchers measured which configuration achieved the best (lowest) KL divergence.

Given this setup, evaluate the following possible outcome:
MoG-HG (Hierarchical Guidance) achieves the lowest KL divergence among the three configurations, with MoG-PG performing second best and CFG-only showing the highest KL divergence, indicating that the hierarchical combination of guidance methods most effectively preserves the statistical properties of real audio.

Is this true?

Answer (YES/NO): NO